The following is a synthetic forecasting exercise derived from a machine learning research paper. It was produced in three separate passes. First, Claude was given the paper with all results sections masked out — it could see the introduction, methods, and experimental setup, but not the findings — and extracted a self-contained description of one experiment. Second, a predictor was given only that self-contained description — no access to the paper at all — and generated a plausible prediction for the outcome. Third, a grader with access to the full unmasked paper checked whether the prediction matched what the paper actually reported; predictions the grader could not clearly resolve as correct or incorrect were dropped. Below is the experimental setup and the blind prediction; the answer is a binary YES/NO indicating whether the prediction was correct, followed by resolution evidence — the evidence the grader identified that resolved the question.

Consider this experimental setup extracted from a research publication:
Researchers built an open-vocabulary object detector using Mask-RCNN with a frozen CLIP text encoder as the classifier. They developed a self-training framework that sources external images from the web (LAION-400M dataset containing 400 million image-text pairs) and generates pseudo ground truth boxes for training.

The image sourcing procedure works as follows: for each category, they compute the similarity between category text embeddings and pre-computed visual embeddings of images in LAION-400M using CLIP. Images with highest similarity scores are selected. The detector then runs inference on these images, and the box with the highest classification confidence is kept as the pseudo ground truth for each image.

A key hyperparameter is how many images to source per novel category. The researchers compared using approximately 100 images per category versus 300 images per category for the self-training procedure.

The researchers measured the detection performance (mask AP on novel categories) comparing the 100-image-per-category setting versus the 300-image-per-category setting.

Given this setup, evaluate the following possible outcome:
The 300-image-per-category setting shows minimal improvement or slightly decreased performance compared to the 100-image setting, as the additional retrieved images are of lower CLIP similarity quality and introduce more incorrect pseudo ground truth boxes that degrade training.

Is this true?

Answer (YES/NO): NO